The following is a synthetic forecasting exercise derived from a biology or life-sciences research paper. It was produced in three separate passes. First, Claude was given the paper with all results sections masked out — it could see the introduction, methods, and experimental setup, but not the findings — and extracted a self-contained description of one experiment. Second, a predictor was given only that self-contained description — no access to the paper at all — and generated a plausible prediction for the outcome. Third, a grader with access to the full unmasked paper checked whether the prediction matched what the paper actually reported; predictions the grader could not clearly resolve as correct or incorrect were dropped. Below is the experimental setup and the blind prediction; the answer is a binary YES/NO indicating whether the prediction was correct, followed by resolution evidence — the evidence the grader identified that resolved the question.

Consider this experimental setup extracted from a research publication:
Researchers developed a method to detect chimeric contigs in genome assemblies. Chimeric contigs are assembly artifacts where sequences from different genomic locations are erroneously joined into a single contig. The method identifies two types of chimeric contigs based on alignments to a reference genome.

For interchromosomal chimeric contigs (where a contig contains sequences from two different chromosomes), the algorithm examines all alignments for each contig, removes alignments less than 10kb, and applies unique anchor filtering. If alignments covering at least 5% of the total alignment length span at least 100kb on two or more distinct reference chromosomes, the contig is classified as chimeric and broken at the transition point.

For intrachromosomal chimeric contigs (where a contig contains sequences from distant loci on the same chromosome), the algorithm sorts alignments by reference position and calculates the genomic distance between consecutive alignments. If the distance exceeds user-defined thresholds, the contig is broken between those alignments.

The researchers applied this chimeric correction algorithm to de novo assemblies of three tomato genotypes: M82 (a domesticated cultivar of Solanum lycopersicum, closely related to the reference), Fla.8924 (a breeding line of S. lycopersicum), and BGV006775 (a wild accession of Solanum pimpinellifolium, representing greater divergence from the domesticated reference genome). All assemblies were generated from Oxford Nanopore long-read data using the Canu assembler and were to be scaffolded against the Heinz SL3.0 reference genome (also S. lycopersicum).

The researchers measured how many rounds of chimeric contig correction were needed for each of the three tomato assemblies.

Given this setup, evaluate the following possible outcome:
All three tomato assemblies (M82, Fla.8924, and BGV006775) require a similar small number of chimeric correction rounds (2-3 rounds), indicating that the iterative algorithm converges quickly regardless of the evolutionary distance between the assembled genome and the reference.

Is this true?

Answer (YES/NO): NO